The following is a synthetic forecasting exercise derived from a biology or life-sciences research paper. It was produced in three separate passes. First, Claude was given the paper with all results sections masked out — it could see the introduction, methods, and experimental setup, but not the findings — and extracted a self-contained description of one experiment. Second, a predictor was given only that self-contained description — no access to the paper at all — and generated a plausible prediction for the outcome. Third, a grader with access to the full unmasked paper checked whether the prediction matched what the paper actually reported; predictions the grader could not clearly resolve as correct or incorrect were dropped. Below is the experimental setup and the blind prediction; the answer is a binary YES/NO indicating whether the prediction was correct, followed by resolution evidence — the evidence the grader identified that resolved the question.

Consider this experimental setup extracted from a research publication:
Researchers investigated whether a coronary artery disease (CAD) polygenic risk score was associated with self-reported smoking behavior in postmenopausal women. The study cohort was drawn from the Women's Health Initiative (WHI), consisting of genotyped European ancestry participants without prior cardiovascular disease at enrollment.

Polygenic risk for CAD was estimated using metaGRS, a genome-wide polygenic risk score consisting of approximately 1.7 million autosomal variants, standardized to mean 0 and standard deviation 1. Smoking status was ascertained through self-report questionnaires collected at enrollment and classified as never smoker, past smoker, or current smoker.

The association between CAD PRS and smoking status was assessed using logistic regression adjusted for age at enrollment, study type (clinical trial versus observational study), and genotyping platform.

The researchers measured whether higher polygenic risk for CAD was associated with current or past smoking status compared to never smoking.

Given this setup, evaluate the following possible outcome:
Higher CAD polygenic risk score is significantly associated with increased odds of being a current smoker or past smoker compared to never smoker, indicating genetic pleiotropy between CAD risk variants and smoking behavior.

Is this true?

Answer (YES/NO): NO